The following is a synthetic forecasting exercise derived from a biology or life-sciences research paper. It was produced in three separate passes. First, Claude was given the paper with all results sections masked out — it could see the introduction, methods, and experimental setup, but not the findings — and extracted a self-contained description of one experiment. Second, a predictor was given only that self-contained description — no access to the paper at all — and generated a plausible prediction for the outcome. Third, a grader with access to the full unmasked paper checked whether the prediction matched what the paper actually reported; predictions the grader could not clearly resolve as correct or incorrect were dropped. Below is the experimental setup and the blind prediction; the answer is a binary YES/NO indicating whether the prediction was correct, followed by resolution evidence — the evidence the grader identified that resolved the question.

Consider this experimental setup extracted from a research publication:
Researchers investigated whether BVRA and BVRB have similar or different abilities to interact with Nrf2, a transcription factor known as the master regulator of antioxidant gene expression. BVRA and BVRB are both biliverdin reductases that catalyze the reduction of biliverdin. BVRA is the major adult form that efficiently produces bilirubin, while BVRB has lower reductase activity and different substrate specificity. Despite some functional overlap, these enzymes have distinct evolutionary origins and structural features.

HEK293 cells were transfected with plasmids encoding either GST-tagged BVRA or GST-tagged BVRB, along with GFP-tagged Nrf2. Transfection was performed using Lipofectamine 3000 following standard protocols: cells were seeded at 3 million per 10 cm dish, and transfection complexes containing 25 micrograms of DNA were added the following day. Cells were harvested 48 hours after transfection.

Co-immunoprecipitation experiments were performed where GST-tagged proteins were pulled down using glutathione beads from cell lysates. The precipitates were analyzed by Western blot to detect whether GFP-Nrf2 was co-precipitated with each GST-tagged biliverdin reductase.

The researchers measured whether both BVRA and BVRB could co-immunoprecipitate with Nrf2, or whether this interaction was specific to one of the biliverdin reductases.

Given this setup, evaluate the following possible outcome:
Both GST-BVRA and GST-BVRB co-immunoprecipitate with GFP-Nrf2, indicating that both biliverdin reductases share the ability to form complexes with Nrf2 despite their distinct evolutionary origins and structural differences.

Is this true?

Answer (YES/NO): NO